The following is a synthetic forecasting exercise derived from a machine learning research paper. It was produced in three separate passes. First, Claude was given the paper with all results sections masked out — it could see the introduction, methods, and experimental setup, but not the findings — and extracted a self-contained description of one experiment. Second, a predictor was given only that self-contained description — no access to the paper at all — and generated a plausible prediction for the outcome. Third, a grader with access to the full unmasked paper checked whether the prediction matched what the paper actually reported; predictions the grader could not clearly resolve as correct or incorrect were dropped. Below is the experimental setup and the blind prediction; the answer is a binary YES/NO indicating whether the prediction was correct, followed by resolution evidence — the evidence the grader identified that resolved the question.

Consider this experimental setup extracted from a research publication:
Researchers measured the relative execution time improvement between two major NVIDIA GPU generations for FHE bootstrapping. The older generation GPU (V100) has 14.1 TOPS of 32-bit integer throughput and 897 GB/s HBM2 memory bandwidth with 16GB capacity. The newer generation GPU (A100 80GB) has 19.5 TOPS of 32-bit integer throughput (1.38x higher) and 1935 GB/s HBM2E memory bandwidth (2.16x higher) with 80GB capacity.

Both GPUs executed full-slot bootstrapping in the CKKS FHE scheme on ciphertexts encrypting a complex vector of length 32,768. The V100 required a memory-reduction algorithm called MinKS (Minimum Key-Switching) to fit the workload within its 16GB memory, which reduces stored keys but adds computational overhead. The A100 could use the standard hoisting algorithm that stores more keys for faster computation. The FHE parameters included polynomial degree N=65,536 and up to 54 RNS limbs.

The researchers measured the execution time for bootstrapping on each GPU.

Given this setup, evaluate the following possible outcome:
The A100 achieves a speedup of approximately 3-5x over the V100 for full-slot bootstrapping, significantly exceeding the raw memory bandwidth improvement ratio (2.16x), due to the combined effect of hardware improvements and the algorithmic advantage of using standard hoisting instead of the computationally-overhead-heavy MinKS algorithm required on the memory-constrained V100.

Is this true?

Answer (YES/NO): NO